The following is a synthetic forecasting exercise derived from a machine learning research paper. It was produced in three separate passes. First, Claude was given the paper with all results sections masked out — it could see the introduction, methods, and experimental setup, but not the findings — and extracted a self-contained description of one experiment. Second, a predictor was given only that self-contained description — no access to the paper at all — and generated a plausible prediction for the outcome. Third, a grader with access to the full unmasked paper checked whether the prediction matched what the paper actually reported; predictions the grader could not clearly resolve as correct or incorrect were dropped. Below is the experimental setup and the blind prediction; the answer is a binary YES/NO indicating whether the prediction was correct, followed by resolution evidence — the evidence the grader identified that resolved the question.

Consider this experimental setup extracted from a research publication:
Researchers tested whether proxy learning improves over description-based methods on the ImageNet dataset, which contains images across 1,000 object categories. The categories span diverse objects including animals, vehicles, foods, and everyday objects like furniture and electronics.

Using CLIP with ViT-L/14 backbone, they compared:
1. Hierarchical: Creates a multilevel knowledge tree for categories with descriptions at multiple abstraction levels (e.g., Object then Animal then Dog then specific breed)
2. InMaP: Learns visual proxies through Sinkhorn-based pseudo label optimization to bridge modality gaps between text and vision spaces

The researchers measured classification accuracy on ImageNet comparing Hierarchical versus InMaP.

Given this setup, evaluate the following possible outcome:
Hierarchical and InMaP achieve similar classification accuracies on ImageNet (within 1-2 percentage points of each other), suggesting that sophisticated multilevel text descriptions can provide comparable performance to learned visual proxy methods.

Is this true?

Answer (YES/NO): YES